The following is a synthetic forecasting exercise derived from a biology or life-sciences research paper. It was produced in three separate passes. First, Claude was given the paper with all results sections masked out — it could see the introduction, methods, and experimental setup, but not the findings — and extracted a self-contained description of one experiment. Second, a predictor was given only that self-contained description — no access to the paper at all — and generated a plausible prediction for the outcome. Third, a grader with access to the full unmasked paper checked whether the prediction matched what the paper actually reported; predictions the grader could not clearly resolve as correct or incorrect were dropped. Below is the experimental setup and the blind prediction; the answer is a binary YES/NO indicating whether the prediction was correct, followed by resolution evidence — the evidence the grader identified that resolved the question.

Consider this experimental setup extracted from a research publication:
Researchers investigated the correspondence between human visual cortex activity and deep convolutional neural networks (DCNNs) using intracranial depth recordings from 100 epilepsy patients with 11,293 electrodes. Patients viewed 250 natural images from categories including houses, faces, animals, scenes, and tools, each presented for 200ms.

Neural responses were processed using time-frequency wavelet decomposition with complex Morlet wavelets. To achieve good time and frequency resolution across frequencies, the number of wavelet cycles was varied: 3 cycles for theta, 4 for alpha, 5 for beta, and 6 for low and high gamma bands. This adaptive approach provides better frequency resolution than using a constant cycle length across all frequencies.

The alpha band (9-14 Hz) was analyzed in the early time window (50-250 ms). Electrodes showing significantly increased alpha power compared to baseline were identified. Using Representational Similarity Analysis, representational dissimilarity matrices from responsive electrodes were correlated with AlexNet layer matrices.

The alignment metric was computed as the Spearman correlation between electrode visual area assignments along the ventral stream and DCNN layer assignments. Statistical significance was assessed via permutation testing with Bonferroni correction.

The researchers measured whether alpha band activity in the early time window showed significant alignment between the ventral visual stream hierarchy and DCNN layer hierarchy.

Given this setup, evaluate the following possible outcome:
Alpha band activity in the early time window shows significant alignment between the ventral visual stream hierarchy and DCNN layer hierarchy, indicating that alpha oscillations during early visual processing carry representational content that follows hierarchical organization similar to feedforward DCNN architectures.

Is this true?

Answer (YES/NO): NO